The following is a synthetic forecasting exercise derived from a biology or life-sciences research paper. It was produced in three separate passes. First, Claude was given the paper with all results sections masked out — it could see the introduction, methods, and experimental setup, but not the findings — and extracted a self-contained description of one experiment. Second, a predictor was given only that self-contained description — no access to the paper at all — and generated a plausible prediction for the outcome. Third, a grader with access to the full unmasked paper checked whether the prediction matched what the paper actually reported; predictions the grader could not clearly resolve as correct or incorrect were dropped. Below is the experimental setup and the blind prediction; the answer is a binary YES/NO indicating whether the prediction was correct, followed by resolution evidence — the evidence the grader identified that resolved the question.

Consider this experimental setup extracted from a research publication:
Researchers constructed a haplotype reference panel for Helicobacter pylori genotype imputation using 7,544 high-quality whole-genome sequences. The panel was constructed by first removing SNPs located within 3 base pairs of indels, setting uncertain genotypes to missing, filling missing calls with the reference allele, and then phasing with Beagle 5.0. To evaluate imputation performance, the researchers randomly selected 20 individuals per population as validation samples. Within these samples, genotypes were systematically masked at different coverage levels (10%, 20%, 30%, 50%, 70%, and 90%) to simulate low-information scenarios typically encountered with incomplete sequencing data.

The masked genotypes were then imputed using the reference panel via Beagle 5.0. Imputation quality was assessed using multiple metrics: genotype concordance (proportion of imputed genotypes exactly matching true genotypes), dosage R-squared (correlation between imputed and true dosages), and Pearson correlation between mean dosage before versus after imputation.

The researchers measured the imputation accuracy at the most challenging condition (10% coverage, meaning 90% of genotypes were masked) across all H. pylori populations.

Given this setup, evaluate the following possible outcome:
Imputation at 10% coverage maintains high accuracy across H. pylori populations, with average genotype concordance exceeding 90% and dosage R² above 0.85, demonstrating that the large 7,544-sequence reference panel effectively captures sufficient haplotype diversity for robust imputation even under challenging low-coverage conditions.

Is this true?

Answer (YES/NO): NO